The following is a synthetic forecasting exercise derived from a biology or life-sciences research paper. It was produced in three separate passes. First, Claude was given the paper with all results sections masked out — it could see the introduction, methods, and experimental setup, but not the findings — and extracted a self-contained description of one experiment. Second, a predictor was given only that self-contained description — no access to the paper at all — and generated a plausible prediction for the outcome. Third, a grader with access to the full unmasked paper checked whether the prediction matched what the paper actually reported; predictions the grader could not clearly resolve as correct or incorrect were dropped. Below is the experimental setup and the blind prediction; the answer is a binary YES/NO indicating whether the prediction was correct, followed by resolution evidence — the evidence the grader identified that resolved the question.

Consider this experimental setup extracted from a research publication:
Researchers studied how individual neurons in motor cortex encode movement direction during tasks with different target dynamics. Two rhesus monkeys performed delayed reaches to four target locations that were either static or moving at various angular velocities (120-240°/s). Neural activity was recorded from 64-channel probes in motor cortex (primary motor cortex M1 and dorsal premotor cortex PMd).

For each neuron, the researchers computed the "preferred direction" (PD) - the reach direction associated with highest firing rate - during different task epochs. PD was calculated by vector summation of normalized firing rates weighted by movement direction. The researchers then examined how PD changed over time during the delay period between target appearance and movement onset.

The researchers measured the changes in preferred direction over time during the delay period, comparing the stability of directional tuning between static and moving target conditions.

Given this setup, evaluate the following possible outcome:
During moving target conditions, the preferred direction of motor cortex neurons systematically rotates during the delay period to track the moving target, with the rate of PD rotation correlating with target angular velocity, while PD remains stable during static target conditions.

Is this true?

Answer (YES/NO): NO